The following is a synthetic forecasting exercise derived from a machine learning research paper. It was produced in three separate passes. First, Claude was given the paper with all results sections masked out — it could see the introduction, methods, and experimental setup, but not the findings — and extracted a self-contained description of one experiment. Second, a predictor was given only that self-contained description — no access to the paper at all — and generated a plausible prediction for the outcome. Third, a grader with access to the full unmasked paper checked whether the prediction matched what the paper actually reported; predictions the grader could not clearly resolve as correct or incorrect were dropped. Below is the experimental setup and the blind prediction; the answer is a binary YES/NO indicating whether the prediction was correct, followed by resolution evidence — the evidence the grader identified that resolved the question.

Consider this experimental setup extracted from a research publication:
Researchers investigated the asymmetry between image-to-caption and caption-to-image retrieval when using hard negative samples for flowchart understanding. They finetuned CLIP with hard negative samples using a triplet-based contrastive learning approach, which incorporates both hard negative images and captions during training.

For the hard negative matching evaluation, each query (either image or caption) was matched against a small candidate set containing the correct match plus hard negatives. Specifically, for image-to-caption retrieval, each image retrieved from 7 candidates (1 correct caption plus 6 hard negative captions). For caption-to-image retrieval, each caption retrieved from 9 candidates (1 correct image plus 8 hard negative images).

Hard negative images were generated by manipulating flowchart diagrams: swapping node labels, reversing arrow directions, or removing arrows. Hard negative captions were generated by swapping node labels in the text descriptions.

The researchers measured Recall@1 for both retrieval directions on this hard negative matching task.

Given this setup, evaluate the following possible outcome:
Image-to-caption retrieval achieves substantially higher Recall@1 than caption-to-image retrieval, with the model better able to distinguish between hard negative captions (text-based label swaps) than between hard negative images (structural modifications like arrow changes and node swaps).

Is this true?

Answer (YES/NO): NO